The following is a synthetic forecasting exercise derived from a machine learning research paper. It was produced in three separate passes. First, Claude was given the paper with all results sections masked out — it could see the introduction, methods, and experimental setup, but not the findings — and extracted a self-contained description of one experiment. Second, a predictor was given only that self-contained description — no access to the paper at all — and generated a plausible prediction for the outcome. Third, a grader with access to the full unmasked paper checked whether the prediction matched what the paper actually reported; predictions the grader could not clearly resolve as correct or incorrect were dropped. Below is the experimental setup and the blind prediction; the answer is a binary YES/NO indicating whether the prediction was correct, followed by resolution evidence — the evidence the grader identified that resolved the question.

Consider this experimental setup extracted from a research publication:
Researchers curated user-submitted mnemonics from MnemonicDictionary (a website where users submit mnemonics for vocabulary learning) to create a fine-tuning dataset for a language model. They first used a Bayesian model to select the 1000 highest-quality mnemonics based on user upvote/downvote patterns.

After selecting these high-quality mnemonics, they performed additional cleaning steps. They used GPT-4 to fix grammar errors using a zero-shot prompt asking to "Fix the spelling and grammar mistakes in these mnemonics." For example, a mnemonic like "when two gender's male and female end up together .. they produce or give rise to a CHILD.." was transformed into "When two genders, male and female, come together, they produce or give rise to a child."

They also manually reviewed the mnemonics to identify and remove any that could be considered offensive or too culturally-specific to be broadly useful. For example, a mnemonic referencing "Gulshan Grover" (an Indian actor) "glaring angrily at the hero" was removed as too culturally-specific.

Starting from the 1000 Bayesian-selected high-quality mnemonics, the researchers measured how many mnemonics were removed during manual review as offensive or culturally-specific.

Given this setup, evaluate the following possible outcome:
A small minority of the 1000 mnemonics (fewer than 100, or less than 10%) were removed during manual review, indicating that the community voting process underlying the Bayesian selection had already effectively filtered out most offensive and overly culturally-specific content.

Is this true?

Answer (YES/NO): NO